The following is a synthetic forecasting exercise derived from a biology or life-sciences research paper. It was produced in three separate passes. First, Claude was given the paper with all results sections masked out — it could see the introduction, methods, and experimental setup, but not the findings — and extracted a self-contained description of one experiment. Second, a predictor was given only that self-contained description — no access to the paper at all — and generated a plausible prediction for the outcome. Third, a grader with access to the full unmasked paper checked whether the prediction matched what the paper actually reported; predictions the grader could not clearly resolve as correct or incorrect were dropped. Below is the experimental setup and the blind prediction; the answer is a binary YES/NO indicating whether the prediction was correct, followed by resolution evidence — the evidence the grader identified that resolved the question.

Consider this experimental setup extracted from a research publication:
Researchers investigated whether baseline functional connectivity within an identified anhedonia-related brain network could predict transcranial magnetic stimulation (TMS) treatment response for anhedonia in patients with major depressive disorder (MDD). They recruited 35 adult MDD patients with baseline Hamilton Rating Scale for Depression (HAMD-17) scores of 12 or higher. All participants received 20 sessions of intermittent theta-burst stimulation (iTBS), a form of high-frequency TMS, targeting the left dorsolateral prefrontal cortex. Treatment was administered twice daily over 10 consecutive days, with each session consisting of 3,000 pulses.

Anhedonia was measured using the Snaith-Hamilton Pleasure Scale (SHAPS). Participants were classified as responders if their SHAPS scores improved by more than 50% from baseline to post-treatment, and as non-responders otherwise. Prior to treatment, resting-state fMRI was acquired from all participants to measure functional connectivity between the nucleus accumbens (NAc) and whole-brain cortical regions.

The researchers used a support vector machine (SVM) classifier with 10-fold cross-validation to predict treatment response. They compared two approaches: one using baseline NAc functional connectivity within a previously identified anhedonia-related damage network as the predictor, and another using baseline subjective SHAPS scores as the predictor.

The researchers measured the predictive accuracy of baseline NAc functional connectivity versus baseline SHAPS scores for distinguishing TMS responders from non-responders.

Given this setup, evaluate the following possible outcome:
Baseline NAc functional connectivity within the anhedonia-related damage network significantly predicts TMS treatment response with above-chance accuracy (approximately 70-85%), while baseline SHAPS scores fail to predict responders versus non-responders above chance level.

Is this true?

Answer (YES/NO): YES